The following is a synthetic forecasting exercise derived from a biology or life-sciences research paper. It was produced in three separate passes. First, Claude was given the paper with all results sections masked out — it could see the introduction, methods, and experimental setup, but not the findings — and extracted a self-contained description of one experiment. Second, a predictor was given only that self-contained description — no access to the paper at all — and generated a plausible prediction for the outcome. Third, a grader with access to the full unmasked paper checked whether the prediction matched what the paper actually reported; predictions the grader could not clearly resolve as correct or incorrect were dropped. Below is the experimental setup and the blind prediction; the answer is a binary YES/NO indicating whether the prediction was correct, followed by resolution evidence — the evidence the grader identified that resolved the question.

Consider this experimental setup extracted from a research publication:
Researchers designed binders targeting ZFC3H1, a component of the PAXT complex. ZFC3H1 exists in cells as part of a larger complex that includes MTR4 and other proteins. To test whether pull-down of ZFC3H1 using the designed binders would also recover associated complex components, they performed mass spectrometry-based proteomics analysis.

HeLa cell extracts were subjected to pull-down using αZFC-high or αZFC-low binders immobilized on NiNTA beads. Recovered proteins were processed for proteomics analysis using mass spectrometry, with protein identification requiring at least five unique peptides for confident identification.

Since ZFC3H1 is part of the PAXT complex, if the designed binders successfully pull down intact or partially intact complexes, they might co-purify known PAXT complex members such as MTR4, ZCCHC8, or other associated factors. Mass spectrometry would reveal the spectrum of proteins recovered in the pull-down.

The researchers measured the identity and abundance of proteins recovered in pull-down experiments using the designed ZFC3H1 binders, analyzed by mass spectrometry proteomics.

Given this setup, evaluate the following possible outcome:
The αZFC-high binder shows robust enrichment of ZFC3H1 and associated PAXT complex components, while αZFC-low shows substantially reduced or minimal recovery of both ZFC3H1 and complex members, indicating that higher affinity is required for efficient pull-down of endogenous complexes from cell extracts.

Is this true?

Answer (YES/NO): YES